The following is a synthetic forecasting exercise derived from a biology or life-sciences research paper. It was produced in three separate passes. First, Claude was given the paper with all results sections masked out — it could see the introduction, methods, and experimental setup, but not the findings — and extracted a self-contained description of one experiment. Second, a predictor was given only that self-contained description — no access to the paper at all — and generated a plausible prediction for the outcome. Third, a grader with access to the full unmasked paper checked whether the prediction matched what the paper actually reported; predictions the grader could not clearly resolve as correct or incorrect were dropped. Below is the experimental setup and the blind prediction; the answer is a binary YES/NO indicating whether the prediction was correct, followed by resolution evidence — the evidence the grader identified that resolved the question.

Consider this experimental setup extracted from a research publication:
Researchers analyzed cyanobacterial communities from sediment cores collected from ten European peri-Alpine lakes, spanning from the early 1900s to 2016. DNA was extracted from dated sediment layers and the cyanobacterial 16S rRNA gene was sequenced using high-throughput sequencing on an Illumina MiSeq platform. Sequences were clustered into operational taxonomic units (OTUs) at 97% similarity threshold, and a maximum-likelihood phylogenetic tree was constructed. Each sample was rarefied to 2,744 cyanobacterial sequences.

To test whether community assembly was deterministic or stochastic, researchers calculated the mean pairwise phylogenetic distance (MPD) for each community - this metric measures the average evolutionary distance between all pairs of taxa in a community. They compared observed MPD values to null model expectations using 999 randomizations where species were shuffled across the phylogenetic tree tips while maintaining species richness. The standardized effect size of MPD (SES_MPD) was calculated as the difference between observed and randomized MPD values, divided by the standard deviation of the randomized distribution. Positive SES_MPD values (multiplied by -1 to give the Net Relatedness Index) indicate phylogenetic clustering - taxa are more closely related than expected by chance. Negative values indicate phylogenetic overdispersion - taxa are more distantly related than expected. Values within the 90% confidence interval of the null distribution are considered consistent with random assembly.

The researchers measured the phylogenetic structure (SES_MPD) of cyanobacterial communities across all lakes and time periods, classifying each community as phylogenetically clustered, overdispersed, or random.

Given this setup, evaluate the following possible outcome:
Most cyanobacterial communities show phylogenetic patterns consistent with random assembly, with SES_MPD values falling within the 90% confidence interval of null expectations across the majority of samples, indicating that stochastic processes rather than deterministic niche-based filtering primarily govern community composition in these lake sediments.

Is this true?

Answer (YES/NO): YES